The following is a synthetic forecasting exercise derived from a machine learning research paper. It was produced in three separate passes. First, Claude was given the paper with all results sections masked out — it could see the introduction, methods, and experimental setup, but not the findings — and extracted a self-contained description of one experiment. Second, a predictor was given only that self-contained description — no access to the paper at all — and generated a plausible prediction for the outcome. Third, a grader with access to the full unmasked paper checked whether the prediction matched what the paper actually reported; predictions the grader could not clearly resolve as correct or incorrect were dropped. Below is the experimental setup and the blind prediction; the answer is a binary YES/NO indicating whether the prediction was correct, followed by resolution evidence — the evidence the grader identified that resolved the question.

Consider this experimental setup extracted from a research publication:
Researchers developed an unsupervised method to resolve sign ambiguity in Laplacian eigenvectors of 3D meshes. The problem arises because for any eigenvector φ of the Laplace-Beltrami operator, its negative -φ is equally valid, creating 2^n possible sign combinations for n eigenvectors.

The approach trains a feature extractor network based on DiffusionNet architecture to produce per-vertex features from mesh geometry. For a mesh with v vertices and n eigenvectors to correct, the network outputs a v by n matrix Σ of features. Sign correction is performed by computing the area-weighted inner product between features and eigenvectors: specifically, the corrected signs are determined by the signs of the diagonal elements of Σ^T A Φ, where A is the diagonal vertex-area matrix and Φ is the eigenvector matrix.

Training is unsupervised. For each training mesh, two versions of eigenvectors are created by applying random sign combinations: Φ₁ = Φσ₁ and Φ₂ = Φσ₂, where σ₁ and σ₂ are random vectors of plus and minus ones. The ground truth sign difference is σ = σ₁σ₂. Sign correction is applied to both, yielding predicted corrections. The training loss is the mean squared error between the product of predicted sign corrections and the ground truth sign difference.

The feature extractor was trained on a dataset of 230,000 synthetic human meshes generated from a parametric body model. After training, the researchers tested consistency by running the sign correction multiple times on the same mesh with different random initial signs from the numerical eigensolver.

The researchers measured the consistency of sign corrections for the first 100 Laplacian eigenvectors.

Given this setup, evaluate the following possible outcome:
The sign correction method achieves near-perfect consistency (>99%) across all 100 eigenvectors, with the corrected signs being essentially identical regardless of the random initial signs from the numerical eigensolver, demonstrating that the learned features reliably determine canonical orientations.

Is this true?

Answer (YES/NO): NO